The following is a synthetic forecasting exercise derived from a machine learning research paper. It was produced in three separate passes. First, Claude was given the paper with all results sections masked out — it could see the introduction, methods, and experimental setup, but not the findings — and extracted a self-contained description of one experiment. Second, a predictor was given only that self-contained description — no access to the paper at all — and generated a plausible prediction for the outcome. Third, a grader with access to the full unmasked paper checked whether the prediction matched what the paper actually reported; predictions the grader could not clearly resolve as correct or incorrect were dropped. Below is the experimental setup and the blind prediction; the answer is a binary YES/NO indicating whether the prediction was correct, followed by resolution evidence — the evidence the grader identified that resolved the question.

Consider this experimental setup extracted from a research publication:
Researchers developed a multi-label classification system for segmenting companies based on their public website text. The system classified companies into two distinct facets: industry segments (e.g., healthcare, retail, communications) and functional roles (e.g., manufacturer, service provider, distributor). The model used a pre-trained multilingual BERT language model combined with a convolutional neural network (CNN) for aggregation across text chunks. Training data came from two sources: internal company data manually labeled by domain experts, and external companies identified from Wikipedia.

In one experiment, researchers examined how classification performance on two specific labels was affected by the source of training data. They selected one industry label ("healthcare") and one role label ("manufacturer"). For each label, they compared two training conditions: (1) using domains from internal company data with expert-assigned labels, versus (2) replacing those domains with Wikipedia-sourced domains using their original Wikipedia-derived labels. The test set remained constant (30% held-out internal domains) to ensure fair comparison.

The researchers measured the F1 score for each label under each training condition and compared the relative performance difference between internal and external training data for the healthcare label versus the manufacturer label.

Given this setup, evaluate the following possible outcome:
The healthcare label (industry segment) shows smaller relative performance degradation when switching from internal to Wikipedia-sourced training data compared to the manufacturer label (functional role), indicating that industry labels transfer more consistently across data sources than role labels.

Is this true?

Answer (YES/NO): YES